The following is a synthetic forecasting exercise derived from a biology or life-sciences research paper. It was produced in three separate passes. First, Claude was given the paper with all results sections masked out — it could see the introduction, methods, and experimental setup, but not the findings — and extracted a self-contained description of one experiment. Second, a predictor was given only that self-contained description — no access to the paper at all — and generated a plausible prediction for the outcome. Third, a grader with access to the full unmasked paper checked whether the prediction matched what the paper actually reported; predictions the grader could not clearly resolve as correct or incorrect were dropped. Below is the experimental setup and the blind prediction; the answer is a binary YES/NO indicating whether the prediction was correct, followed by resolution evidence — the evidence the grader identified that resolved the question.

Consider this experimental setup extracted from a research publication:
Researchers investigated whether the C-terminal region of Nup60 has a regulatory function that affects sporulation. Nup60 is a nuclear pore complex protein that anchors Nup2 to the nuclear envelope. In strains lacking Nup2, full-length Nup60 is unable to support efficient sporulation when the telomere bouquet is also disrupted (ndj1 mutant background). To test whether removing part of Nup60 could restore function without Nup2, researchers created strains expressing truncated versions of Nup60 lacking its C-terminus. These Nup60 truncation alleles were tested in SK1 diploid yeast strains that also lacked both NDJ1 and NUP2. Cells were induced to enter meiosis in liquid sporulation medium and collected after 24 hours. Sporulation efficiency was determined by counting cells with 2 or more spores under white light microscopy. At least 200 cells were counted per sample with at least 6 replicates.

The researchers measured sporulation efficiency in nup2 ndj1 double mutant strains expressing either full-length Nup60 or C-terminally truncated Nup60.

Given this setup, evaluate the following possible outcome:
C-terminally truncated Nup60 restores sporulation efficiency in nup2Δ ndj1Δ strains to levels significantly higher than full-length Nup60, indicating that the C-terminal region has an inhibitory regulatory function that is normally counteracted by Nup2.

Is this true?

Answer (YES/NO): YES